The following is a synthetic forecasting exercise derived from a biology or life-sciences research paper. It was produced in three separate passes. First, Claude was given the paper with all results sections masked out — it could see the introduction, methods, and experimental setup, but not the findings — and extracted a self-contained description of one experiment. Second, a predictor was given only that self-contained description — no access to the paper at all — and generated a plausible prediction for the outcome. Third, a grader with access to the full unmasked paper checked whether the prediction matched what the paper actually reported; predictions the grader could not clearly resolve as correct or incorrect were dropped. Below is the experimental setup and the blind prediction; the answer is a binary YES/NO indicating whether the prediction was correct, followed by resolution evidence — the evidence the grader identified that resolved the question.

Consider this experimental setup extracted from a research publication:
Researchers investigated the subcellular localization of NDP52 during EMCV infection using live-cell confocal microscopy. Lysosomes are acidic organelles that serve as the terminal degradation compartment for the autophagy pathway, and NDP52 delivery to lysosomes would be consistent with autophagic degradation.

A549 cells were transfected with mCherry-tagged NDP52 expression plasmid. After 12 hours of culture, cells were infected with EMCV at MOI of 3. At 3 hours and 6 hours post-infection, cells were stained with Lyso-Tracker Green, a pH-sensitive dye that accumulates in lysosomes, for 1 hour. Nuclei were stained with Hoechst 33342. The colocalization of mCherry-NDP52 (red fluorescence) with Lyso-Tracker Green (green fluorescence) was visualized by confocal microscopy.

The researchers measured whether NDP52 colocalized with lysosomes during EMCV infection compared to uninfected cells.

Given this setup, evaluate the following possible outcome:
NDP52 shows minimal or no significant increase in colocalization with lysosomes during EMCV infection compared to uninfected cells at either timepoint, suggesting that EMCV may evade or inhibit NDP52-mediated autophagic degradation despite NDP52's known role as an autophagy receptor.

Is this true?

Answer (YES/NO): NO